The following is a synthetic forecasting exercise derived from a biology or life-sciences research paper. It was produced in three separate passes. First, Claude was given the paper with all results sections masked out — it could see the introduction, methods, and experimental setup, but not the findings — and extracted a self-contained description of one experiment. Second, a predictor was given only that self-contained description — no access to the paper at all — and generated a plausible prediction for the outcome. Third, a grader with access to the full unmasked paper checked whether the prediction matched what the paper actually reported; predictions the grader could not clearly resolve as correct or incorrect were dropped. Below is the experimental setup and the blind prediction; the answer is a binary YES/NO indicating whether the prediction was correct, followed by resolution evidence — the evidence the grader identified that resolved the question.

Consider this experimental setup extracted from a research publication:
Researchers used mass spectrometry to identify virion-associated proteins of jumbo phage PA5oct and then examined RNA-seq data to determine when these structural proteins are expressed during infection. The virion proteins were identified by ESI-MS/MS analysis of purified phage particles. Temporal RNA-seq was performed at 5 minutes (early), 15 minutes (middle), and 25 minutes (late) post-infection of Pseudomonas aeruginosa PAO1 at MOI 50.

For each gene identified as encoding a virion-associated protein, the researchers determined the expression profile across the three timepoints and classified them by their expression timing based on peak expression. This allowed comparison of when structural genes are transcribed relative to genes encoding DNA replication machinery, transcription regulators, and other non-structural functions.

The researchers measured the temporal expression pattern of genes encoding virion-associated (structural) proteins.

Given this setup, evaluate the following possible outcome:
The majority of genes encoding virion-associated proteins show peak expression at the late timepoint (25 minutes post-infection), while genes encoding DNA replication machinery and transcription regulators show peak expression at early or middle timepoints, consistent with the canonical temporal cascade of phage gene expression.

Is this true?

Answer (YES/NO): NO